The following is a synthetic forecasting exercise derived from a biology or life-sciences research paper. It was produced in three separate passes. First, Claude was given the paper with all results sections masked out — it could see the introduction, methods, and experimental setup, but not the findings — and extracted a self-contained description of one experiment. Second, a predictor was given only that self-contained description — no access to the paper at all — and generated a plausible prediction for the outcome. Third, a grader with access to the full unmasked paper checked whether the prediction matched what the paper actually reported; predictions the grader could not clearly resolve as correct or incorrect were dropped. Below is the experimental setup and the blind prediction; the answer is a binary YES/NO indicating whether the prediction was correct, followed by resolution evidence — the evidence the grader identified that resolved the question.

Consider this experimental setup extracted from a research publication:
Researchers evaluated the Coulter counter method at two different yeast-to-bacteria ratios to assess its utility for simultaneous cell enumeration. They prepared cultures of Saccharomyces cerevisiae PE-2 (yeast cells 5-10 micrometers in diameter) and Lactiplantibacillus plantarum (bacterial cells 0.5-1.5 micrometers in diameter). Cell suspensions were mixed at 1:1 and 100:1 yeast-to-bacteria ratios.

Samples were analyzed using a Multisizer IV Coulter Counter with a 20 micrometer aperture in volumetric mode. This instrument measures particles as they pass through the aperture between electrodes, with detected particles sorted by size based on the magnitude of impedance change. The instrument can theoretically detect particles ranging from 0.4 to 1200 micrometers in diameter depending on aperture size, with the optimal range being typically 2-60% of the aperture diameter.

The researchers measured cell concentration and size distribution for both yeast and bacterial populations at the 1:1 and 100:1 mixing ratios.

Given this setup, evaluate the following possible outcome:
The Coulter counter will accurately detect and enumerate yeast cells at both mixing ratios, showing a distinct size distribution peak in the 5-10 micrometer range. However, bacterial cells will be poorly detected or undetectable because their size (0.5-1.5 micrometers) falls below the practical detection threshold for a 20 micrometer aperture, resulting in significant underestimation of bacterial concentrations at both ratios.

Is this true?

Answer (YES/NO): NO